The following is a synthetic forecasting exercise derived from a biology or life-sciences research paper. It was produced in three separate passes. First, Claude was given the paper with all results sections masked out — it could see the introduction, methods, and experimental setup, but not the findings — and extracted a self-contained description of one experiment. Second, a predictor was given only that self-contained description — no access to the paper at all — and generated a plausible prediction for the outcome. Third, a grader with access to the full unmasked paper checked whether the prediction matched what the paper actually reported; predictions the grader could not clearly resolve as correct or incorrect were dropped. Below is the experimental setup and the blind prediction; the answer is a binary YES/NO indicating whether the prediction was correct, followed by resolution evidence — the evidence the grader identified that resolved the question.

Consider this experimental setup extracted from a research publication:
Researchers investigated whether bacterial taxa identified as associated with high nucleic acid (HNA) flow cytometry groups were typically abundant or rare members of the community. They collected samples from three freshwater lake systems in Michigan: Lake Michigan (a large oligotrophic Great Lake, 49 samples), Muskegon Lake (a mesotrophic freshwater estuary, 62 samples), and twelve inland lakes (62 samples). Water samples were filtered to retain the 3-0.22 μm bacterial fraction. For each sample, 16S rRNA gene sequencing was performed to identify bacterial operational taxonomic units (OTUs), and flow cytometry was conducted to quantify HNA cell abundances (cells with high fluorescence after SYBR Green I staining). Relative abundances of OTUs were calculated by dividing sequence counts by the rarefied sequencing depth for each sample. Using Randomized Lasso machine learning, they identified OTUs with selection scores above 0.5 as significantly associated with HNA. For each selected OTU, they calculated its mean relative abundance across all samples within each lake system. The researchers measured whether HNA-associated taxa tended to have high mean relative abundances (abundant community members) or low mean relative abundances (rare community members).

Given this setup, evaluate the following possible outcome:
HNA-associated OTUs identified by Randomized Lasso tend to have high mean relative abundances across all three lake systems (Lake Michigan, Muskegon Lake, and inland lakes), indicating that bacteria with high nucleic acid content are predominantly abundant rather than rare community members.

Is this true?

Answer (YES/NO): NO